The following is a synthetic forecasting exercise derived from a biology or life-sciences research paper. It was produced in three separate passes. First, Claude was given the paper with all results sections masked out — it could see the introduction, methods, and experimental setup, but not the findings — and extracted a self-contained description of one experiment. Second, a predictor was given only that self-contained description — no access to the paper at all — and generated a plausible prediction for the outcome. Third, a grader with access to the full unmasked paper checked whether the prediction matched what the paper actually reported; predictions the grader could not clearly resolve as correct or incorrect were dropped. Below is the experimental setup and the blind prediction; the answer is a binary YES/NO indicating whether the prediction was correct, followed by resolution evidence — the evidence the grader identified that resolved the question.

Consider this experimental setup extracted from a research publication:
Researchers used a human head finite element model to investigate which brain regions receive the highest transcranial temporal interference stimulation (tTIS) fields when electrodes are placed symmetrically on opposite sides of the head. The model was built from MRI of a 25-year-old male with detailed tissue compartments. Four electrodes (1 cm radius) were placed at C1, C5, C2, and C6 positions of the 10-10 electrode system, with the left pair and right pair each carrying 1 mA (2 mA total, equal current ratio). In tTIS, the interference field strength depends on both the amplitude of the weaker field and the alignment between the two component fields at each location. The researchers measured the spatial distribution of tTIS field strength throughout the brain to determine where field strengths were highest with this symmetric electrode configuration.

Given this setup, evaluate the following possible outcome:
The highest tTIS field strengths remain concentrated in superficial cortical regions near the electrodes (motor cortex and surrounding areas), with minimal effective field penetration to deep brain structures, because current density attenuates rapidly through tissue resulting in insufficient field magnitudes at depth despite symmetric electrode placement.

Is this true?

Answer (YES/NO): NO